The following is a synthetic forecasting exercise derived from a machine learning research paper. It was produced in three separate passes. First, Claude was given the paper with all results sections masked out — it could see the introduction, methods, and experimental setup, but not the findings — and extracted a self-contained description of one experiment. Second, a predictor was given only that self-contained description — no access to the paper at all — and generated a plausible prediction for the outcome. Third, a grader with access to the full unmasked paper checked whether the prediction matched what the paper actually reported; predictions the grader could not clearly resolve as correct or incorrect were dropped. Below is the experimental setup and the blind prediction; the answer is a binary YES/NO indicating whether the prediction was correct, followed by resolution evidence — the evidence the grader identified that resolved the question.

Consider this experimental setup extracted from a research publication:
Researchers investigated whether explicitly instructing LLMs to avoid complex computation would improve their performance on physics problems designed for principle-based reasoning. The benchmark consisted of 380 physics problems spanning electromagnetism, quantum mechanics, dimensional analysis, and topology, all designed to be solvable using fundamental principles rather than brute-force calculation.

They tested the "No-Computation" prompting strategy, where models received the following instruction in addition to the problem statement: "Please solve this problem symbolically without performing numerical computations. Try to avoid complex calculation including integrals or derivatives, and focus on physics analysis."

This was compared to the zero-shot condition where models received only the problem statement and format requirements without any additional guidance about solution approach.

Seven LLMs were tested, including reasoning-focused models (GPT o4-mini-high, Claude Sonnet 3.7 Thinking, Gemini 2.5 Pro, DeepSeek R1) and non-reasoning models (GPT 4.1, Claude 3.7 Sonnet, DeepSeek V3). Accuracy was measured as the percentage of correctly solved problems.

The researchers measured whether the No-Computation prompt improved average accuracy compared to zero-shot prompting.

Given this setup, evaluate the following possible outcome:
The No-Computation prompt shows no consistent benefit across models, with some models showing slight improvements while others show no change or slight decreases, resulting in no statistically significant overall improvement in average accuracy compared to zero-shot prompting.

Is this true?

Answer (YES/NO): YES